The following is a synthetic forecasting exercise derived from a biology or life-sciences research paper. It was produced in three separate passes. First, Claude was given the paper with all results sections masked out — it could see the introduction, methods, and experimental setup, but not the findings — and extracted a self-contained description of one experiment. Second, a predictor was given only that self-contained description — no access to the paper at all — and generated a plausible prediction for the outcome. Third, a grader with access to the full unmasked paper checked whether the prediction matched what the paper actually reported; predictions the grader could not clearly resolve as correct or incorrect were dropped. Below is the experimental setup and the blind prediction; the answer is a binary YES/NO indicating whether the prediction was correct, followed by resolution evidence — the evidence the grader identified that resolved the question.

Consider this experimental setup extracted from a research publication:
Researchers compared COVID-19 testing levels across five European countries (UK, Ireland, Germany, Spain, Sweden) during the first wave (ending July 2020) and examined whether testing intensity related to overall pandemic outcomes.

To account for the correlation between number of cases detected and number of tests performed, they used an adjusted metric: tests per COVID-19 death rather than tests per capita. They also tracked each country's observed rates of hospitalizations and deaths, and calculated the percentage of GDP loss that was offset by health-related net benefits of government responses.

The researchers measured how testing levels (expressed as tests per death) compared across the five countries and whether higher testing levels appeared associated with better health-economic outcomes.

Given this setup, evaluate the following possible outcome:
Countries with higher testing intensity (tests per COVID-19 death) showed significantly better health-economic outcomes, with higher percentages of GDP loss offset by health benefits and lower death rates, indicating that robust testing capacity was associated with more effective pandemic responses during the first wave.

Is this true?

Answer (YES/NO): NO